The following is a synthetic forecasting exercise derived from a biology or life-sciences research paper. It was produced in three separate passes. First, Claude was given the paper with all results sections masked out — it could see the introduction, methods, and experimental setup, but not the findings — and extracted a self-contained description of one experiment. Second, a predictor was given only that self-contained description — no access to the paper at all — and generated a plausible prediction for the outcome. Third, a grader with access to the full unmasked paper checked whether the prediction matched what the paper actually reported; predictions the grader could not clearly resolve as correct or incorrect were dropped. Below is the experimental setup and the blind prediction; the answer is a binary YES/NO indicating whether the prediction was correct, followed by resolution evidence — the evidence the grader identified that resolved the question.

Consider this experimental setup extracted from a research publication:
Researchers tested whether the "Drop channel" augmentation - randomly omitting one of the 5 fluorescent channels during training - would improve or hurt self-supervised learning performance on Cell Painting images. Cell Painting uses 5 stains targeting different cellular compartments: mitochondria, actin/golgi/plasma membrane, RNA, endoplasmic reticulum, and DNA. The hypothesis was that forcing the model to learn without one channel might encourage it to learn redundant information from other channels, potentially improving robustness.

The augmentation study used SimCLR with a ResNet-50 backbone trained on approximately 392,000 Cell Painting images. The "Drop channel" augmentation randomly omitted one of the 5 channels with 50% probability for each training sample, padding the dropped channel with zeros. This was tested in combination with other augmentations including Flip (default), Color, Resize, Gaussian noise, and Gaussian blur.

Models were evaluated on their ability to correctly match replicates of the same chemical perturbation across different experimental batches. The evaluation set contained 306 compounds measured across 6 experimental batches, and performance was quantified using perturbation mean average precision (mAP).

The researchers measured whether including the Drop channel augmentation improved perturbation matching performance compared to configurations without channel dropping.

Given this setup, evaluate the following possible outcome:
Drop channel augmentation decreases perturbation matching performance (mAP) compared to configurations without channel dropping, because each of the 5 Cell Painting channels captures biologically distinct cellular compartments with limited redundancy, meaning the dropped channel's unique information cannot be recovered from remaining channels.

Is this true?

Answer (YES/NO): NO